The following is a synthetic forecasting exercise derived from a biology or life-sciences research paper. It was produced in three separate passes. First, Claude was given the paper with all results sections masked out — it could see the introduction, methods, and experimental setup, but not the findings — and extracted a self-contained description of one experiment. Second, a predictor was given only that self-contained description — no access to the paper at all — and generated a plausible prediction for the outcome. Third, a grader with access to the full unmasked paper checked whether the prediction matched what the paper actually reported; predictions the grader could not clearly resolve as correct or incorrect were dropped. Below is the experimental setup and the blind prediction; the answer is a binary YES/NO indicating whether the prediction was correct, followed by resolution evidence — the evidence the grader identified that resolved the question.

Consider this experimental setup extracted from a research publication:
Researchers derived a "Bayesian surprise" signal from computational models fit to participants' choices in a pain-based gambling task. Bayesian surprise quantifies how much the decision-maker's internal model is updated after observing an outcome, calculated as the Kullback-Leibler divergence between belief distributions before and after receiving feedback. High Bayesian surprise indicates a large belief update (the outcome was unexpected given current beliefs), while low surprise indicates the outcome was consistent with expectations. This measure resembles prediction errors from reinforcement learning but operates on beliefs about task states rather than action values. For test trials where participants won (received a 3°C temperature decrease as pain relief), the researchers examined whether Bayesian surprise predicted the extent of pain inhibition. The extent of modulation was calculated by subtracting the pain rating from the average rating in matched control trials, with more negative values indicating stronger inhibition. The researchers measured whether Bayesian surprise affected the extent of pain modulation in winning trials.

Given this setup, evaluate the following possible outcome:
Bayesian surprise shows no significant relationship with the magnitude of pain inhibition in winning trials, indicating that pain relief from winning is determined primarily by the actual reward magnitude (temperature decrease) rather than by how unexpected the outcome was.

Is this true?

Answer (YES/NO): NO